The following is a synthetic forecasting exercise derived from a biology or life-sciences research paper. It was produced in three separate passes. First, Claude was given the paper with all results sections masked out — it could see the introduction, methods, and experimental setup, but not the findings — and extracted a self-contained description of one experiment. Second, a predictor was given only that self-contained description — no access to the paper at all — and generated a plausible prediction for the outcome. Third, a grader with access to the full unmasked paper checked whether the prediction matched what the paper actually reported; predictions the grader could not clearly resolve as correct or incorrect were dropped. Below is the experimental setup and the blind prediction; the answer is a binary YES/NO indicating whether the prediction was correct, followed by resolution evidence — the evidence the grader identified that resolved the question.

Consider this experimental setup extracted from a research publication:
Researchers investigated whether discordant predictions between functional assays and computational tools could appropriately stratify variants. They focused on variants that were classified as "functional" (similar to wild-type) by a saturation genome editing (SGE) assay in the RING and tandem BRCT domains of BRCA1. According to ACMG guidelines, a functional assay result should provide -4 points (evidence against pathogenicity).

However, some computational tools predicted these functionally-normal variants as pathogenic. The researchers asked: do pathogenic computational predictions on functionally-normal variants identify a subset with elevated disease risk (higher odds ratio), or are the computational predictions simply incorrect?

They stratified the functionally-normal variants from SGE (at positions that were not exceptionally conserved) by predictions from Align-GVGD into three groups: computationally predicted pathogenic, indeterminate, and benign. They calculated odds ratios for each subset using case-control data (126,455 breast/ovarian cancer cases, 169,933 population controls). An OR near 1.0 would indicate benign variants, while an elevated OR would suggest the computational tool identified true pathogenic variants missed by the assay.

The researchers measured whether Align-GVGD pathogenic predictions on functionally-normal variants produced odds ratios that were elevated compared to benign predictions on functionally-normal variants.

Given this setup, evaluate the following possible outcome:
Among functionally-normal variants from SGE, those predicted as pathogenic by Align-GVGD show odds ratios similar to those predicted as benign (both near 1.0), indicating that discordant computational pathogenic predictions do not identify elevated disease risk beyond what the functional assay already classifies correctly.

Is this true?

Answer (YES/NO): NO